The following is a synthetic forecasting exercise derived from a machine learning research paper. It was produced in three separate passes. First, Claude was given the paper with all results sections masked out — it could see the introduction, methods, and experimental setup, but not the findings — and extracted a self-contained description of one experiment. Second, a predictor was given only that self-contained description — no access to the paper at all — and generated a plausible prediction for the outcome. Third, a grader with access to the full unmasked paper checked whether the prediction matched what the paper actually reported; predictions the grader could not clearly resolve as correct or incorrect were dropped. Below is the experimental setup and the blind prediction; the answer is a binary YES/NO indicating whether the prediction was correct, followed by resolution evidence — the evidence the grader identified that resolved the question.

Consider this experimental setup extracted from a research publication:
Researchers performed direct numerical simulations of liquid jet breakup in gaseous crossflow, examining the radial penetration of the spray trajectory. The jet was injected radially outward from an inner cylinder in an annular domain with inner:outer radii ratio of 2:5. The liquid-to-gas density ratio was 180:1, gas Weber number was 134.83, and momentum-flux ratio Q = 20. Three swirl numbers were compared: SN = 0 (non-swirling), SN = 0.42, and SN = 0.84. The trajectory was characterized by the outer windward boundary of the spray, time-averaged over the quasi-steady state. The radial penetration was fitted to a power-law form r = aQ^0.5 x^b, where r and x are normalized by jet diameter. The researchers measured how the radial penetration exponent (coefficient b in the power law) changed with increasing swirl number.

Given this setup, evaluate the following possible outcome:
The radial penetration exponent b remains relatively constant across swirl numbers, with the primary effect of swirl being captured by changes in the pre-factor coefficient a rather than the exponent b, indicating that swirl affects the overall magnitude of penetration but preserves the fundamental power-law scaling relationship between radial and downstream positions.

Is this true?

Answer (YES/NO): NO